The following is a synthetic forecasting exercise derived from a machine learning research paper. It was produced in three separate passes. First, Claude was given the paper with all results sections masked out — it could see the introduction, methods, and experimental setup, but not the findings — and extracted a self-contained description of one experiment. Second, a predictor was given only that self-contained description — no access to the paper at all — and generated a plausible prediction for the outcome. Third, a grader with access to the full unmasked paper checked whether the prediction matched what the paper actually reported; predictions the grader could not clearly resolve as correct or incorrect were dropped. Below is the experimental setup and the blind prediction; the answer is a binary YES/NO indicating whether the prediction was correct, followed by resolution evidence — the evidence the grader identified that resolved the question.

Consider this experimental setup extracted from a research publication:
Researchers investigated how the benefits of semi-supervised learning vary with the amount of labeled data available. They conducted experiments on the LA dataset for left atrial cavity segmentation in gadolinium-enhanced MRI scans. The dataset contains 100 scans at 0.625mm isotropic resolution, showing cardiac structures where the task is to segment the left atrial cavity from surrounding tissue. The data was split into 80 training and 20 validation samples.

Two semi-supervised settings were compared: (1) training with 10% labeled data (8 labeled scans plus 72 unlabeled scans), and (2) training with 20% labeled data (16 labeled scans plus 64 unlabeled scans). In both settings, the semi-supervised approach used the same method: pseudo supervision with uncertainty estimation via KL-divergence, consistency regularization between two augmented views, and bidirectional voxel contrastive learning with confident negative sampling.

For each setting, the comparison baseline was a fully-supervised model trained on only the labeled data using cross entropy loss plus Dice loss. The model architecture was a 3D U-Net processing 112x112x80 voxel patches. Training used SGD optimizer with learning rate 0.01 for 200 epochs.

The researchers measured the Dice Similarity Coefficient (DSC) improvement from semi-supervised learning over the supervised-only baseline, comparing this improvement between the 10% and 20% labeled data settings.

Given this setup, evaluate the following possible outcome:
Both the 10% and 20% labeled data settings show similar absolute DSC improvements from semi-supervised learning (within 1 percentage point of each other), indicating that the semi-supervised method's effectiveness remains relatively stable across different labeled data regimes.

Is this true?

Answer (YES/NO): NO